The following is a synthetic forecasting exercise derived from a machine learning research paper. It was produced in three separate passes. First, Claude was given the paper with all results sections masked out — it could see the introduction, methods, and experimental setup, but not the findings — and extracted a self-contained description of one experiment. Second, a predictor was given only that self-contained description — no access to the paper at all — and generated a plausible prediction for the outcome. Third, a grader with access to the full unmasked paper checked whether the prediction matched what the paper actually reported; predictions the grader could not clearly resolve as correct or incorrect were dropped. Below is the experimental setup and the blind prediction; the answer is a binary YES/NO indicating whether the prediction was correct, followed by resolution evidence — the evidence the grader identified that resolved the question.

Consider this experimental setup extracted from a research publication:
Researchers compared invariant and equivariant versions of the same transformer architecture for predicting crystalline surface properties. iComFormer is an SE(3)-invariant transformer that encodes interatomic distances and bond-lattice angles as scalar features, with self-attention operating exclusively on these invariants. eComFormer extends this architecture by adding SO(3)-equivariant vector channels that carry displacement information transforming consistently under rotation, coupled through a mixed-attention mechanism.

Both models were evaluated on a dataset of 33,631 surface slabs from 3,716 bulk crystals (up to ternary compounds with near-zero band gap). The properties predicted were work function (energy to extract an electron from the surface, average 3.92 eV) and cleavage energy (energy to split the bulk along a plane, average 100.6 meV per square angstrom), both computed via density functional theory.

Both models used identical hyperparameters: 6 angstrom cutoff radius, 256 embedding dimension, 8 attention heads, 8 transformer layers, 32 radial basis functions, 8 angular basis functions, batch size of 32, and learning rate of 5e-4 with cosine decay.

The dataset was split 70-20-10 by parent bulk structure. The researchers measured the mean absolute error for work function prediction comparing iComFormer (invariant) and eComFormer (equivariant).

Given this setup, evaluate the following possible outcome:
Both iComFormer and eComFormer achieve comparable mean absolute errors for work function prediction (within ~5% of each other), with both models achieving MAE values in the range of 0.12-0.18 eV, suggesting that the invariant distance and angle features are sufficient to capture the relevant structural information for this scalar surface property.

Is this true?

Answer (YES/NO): NO